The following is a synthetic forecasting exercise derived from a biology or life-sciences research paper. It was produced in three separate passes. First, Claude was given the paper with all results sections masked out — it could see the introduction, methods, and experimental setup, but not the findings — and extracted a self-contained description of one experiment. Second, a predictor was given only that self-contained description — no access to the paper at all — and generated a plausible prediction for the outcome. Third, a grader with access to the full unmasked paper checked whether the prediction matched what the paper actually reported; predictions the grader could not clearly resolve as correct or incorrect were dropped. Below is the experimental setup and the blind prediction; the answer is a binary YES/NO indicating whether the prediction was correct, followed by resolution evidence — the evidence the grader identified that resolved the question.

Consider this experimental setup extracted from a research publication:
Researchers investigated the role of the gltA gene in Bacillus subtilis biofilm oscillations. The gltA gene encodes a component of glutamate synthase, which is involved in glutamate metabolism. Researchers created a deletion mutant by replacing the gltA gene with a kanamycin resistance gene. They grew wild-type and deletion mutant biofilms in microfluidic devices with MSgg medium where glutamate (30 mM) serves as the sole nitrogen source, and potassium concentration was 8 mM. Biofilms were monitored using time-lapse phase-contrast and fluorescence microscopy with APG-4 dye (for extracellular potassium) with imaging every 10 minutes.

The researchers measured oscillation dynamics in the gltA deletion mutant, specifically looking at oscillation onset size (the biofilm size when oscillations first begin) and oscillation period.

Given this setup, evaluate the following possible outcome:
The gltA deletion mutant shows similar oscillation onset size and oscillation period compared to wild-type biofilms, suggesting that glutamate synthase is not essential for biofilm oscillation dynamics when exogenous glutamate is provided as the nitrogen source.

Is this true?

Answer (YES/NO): NO